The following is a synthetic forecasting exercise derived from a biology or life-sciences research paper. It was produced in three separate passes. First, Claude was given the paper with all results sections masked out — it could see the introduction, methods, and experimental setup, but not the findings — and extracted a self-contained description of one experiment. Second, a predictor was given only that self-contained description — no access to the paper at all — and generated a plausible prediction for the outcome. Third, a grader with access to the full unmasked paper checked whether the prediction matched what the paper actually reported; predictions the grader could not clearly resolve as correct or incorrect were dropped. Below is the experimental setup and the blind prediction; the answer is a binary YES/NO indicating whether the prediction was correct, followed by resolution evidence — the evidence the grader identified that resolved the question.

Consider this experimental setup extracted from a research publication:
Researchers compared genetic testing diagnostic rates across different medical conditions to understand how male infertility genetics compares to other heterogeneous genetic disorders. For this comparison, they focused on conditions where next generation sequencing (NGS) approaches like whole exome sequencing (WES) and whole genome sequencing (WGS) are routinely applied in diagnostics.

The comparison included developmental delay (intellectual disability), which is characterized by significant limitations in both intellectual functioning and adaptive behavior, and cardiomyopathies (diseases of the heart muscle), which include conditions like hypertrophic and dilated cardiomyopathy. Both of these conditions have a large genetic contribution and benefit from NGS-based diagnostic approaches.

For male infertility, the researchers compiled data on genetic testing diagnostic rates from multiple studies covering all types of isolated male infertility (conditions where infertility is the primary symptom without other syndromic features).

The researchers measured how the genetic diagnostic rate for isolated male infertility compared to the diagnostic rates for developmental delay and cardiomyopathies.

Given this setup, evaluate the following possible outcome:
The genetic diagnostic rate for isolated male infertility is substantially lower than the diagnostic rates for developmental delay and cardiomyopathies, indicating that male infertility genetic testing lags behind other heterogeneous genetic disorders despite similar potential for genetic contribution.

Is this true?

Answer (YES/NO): YES